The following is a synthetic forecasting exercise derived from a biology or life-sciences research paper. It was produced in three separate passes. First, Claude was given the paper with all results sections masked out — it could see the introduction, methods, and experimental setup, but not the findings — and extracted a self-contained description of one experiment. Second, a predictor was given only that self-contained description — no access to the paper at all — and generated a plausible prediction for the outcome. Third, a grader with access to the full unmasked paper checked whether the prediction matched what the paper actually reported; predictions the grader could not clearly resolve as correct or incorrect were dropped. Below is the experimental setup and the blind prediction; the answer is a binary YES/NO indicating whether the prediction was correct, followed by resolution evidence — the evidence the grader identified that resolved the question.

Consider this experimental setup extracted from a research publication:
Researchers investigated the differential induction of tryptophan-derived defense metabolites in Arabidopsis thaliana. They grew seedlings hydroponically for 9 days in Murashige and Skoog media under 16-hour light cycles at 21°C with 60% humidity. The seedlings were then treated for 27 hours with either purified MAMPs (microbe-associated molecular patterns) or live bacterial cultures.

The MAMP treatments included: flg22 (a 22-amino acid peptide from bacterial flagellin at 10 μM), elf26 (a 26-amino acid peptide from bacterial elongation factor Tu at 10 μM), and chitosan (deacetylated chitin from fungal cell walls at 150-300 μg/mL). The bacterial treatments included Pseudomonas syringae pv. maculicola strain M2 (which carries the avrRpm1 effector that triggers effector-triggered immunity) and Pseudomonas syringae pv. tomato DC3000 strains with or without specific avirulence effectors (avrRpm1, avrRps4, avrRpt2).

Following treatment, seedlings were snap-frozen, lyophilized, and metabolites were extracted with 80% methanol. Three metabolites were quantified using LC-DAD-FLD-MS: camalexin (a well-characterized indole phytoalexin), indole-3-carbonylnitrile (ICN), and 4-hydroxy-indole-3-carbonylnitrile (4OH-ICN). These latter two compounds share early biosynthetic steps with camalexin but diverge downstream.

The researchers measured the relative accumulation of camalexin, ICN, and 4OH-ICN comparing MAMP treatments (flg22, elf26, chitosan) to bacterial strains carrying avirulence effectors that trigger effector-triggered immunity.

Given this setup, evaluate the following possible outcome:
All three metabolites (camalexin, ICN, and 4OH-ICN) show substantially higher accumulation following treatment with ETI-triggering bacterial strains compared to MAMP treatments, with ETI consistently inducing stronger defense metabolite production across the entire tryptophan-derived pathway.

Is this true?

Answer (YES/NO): NO